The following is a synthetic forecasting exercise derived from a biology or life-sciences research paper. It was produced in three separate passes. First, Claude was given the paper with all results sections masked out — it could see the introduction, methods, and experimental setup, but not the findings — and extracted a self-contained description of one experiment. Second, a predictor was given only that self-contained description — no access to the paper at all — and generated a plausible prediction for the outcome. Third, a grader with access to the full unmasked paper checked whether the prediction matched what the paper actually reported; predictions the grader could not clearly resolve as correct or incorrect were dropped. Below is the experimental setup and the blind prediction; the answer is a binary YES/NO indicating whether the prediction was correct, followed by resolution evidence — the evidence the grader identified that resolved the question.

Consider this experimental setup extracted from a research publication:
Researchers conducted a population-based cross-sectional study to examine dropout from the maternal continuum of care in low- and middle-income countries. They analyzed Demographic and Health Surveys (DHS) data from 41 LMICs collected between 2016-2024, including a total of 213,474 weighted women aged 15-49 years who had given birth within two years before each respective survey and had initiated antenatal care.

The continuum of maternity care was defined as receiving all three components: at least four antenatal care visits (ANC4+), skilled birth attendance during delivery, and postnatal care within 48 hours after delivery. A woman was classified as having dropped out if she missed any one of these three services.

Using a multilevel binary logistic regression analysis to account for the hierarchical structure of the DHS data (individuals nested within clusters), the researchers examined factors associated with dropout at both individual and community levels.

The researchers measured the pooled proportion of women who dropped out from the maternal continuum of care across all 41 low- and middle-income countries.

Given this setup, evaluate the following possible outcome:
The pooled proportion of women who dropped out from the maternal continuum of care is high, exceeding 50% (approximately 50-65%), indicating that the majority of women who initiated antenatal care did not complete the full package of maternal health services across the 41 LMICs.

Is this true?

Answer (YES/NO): NO